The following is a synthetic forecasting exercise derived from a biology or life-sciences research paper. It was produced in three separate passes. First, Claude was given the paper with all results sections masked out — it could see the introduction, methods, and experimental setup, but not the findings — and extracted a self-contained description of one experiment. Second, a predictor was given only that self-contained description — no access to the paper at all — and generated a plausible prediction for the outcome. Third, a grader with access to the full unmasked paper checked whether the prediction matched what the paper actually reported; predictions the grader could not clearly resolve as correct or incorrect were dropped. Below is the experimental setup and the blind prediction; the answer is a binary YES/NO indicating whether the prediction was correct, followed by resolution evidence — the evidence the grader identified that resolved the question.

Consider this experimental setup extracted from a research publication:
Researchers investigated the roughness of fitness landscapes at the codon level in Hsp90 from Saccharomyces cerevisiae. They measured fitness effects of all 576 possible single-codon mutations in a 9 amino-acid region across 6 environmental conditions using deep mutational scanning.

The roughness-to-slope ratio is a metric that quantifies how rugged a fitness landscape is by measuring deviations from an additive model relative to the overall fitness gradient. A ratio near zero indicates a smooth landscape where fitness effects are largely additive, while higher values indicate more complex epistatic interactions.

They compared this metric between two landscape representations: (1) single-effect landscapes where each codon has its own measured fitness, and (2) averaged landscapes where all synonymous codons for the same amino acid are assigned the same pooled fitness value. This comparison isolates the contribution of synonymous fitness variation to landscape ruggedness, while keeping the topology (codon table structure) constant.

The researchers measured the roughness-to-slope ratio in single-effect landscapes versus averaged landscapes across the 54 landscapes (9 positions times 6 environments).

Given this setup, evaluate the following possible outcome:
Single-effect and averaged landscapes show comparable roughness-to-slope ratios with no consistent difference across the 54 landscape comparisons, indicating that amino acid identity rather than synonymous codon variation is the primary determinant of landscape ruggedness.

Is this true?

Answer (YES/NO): NO